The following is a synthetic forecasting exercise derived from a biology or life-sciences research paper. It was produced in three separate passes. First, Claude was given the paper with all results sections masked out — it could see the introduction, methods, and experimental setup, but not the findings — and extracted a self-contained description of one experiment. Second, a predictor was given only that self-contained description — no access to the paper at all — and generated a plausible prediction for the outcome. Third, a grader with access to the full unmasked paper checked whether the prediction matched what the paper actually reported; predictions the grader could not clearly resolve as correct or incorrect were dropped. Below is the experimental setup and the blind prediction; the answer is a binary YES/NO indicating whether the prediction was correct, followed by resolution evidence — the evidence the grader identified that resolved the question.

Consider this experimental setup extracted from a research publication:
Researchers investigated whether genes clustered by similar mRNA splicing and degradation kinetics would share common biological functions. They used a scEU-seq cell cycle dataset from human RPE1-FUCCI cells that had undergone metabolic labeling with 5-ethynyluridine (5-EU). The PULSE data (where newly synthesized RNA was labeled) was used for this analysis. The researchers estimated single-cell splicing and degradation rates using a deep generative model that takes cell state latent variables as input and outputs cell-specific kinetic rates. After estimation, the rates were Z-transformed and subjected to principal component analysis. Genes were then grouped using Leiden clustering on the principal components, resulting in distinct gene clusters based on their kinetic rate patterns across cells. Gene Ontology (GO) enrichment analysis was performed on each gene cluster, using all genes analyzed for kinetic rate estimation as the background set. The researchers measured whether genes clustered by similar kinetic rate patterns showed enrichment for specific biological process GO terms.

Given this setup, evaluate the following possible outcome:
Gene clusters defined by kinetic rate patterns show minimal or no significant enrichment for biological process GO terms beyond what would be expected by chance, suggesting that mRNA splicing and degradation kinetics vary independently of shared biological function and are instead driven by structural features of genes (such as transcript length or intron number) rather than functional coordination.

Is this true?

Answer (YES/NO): NO